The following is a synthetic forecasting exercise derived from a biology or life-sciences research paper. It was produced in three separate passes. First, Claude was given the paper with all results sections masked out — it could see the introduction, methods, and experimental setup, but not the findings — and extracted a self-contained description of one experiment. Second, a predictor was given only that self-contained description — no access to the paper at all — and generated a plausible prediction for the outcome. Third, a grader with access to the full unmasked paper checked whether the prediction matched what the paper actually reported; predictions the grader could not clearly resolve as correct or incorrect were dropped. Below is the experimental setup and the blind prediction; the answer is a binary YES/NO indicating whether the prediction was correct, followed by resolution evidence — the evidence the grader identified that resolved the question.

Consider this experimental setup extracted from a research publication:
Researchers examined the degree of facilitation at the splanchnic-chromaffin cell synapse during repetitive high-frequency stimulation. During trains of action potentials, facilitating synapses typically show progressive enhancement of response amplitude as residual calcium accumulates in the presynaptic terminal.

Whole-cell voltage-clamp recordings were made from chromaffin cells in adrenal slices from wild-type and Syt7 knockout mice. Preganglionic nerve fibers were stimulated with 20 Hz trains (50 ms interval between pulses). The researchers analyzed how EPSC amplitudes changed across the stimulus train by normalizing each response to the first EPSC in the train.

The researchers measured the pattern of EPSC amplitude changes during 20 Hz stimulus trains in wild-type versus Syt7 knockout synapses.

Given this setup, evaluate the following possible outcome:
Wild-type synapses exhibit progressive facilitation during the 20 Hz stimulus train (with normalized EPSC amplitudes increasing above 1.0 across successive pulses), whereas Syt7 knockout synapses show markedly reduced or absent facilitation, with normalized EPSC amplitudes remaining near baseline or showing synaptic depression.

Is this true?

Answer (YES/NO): YES